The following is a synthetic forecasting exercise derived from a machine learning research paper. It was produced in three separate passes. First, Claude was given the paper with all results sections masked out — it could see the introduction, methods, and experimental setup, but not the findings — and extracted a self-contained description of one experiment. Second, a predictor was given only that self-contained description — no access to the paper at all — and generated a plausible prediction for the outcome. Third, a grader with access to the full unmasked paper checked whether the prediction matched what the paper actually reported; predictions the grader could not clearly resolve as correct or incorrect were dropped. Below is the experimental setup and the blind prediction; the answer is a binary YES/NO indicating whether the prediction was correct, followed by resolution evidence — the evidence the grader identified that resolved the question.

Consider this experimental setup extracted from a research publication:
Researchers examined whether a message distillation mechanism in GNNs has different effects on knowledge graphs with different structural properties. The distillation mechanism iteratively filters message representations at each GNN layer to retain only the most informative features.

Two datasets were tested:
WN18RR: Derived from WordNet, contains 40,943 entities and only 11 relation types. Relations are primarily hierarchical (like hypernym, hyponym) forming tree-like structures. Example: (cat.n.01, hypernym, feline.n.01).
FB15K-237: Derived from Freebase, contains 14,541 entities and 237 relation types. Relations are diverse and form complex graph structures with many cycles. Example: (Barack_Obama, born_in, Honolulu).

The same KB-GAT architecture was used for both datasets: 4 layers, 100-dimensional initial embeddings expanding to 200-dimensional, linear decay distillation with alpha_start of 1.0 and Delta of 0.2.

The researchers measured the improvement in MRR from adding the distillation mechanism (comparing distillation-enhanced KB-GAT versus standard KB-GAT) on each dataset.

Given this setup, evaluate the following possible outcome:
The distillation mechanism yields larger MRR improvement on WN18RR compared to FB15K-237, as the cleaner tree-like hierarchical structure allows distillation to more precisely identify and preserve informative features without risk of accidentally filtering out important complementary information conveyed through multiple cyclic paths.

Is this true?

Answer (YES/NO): NO